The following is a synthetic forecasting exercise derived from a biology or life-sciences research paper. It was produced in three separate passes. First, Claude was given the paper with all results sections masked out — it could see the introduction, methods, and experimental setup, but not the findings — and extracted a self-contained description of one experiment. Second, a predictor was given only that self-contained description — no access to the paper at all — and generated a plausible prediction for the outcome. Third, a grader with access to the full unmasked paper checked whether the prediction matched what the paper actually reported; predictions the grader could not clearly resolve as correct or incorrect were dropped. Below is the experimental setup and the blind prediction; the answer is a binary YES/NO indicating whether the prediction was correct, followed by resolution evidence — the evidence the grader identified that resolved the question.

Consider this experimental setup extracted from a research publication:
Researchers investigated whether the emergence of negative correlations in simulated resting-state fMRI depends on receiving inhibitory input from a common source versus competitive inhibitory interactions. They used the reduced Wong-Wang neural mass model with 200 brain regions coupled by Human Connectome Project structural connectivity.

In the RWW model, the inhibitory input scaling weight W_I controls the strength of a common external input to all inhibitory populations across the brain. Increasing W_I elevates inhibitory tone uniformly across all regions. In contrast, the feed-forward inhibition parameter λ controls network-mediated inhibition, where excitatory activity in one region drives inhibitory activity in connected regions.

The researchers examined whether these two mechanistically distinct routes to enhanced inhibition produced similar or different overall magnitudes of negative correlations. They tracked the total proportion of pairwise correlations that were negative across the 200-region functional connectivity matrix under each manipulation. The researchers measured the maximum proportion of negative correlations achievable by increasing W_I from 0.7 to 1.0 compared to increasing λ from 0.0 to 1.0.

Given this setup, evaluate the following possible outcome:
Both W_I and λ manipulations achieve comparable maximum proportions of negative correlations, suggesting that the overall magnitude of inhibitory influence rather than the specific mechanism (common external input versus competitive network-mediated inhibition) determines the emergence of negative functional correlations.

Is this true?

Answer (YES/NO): NO